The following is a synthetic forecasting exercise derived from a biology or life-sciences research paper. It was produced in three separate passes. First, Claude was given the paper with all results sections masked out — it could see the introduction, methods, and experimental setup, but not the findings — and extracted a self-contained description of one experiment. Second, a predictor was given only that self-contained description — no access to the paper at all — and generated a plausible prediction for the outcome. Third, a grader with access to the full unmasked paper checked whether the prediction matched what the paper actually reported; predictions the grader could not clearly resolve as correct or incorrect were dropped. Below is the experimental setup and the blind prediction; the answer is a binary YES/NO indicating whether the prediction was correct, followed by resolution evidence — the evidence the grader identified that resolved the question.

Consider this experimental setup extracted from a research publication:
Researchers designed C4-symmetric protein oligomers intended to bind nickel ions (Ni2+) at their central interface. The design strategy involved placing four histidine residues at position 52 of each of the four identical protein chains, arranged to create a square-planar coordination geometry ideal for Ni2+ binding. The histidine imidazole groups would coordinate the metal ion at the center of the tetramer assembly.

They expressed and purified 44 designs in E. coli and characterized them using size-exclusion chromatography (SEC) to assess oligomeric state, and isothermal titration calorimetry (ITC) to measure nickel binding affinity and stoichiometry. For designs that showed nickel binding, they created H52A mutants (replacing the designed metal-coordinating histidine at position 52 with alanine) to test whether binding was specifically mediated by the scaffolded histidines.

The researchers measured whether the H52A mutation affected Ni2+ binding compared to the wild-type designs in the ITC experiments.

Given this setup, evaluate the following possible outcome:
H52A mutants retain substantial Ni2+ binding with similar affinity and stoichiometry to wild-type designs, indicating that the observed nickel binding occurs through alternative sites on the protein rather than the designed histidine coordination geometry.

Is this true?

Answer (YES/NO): NO